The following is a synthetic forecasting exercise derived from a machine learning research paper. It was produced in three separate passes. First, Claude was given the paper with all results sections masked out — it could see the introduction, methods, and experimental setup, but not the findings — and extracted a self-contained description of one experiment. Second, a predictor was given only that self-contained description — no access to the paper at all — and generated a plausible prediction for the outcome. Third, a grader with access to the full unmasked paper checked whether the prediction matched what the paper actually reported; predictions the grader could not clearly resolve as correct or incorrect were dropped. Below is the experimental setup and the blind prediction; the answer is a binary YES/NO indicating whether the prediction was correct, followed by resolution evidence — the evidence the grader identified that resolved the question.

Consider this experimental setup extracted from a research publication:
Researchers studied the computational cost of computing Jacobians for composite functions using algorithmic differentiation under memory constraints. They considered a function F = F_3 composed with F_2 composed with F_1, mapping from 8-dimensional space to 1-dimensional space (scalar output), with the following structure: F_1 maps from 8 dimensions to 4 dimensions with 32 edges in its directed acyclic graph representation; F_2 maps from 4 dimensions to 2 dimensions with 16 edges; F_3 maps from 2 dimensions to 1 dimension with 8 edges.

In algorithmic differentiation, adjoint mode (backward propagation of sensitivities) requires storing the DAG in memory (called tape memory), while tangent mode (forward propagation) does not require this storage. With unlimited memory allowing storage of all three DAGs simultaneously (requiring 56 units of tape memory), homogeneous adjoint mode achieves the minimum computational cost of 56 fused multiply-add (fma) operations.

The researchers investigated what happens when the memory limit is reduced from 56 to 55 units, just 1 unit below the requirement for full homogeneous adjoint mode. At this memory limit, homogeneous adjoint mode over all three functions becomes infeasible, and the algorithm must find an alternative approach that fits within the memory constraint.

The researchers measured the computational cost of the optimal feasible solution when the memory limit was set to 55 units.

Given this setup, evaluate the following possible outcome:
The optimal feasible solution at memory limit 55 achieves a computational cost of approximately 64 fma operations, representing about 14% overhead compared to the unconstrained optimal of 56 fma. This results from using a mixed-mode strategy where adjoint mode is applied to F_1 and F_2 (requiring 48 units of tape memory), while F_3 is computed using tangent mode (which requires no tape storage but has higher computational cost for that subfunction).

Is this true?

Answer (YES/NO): NO